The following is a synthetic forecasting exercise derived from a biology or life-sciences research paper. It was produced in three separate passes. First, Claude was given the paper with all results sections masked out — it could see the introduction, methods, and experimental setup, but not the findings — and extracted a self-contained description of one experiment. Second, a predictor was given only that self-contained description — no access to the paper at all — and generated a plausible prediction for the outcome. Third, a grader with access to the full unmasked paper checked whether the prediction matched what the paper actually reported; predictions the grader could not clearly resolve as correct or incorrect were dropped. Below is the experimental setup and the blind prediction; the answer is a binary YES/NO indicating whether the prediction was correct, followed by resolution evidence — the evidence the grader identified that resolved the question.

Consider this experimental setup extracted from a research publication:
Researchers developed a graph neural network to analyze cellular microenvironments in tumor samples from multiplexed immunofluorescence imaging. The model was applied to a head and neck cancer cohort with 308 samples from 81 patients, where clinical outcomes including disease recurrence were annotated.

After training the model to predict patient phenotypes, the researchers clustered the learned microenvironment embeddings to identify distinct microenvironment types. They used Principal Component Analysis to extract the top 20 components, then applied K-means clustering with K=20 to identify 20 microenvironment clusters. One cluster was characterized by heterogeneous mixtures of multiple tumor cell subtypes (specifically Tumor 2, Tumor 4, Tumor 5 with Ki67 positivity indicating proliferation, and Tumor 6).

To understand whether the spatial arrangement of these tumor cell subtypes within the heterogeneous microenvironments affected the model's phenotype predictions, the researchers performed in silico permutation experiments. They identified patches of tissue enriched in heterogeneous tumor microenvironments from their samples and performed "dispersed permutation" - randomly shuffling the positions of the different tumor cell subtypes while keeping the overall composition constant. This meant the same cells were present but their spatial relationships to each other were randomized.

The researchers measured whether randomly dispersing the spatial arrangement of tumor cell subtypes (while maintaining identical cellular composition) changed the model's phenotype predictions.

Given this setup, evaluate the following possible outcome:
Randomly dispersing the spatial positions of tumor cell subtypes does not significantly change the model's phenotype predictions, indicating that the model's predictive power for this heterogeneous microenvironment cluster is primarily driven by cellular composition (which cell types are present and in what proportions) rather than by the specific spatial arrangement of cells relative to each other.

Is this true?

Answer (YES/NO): NO